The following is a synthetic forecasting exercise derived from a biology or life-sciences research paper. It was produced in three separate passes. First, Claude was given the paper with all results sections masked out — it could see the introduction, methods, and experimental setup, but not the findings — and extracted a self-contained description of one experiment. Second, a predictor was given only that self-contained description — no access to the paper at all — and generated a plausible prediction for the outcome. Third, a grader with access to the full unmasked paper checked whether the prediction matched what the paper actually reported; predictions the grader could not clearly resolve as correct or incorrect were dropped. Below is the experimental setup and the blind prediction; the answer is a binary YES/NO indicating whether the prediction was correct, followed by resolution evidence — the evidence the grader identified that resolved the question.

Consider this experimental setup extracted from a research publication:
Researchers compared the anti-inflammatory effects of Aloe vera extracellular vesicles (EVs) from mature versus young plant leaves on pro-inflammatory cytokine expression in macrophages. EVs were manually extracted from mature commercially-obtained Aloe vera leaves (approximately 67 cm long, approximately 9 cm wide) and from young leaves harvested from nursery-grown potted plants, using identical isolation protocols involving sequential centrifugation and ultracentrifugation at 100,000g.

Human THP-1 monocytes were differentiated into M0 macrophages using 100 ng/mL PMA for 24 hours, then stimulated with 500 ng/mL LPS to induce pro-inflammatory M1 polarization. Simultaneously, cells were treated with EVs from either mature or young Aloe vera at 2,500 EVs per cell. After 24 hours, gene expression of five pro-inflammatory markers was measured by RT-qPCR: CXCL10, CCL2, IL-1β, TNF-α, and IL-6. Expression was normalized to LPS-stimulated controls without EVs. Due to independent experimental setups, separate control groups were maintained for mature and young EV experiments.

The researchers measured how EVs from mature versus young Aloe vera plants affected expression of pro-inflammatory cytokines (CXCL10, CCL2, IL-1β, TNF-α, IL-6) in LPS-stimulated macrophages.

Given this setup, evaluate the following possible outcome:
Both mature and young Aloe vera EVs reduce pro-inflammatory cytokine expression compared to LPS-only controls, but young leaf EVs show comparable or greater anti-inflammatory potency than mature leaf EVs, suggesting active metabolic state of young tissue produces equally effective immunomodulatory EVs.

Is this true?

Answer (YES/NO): NO